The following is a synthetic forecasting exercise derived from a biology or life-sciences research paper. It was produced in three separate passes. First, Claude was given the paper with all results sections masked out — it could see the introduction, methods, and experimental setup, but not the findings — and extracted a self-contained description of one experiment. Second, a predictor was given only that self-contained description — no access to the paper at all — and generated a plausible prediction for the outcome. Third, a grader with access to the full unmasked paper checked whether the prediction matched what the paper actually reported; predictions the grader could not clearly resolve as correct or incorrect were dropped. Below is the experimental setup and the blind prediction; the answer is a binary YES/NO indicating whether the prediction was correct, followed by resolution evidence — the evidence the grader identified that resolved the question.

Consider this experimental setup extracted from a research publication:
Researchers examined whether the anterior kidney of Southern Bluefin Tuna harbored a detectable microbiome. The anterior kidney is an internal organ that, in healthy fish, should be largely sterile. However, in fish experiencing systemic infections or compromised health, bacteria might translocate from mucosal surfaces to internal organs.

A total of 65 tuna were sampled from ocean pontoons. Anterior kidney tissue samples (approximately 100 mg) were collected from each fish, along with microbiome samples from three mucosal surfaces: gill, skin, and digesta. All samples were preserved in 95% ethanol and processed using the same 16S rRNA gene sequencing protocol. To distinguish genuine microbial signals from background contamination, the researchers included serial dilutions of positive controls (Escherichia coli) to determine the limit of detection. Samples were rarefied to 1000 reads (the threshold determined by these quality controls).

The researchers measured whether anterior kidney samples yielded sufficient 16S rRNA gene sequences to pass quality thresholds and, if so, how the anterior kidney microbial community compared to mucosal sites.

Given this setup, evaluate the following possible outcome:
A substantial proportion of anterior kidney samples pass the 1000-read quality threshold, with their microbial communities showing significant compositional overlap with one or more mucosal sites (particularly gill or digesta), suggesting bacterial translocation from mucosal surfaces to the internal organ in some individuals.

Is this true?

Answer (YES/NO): NO